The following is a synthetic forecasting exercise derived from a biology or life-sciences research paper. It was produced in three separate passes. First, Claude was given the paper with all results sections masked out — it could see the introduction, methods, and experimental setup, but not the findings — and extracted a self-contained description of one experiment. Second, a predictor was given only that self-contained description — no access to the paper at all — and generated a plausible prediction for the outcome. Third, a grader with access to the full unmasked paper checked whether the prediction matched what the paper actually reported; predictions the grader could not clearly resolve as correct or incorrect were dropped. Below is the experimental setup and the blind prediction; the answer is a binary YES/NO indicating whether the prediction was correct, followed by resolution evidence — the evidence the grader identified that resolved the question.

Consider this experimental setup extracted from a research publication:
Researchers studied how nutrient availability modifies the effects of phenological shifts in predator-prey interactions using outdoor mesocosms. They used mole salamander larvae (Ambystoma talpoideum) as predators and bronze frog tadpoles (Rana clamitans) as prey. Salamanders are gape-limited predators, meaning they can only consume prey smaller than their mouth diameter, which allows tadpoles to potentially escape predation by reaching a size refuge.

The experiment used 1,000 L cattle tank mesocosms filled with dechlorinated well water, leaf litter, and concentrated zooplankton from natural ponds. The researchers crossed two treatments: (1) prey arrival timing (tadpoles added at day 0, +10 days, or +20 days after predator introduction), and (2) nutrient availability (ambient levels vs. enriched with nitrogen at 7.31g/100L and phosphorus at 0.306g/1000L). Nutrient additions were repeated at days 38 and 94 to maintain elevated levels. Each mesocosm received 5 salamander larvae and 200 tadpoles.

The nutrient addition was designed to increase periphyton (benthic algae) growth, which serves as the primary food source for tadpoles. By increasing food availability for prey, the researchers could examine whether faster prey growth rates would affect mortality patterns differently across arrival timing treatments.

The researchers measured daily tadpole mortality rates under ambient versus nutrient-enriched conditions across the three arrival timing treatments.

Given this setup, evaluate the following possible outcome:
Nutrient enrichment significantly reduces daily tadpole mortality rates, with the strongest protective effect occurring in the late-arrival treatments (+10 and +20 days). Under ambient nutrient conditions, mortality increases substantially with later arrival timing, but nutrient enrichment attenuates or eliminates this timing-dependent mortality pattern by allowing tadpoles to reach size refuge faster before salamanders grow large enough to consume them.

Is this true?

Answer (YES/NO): NO